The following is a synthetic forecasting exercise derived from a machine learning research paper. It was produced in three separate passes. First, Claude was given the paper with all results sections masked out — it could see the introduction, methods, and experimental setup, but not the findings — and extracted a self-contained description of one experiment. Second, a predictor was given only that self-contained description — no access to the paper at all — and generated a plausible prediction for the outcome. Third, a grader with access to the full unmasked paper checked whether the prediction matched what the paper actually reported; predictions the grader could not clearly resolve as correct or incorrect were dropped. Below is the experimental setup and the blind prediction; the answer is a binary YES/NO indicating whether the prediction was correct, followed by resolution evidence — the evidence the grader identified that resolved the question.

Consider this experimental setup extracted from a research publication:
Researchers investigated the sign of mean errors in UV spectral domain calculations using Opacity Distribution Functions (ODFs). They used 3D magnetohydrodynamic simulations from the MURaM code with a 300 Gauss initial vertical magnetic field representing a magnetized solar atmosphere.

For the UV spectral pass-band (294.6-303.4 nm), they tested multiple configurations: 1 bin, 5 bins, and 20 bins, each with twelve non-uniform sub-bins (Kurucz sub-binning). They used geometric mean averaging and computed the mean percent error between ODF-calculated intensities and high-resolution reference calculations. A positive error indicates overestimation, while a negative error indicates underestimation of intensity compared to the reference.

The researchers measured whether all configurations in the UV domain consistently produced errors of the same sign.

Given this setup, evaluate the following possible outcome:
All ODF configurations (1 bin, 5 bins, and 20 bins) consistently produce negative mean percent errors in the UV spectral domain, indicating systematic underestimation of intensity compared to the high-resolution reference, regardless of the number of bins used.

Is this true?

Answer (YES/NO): NO